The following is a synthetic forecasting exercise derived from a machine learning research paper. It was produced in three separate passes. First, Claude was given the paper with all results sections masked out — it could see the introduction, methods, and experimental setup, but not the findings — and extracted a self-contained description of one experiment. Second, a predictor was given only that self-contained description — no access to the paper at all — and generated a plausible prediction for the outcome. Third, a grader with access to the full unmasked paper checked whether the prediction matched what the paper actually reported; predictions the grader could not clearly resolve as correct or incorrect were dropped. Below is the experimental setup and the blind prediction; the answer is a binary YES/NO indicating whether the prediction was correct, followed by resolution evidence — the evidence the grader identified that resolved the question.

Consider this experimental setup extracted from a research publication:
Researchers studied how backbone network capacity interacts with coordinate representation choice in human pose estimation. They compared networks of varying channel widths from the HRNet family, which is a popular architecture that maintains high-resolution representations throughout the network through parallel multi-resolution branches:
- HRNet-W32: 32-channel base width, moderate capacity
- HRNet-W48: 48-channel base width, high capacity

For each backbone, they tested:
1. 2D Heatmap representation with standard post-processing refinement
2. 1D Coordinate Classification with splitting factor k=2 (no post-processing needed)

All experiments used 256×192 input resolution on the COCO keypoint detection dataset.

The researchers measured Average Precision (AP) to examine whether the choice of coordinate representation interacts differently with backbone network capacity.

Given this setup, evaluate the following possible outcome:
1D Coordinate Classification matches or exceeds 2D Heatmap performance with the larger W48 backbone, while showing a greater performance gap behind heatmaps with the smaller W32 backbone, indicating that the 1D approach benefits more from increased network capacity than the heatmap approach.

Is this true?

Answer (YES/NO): NO